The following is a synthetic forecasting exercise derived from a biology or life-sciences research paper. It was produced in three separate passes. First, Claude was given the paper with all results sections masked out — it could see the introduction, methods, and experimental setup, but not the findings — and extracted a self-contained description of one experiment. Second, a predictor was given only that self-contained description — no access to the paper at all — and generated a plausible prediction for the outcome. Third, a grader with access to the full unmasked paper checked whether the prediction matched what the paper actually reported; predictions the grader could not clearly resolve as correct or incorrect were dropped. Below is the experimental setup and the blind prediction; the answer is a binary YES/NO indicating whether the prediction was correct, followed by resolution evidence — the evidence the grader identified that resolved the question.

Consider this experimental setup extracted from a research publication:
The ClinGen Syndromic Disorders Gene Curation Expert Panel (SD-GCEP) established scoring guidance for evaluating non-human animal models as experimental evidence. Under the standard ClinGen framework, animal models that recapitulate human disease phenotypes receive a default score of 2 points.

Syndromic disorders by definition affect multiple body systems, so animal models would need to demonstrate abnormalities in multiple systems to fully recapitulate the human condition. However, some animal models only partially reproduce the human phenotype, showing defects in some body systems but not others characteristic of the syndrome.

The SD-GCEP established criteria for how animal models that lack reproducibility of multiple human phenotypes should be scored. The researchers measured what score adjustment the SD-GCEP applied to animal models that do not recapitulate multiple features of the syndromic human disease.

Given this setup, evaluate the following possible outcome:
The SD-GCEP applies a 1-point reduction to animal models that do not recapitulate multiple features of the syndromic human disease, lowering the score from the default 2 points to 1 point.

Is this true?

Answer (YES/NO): YES